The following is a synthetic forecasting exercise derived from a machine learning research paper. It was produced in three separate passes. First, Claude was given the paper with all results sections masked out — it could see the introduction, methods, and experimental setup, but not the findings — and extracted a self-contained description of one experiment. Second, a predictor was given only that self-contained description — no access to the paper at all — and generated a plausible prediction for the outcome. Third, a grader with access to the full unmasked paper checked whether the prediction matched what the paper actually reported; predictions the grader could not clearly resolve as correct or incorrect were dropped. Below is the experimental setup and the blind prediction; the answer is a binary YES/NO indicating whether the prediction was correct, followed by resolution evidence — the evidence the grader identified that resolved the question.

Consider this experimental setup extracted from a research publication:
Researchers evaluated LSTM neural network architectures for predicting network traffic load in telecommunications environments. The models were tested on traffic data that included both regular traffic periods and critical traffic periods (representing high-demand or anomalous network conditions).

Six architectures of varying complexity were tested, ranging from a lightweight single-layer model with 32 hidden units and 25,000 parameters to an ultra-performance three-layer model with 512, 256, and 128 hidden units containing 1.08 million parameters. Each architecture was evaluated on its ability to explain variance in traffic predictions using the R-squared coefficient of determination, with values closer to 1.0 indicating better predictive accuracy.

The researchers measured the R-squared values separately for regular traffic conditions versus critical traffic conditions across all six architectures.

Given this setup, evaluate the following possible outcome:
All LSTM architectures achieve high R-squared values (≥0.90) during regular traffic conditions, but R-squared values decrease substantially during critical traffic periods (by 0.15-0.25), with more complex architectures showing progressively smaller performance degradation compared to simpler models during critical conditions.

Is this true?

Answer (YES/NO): NO